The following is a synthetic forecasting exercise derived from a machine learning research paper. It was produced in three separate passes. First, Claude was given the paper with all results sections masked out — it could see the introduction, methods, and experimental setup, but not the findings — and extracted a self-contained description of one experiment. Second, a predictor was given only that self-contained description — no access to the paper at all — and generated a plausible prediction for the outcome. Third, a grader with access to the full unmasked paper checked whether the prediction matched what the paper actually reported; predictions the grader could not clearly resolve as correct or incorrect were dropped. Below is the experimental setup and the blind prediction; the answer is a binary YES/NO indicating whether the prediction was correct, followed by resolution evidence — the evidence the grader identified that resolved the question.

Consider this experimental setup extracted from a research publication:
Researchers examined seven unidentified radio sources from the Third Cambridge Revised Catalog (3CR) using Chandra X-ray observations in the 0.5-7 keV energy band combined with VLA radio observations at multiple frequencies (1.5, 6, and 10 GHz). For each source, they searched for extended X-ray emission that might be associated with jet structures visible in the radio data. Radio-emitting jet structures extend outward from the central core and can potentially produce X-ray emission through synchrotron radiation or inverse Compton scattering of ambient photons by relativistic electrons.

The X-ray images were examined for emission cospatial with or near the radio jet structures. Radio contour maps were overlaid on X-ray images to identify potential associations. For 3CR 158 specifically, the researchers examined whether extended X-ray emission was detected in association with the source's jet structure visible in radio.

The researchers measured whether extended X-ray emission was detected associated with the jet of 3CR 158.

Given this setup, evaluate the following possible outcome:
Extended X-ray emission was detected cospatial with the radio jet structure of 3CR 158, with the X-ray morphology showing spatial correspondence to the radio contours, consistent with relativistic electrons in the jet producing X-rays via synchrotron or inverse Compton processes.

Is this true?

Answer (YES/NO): YES